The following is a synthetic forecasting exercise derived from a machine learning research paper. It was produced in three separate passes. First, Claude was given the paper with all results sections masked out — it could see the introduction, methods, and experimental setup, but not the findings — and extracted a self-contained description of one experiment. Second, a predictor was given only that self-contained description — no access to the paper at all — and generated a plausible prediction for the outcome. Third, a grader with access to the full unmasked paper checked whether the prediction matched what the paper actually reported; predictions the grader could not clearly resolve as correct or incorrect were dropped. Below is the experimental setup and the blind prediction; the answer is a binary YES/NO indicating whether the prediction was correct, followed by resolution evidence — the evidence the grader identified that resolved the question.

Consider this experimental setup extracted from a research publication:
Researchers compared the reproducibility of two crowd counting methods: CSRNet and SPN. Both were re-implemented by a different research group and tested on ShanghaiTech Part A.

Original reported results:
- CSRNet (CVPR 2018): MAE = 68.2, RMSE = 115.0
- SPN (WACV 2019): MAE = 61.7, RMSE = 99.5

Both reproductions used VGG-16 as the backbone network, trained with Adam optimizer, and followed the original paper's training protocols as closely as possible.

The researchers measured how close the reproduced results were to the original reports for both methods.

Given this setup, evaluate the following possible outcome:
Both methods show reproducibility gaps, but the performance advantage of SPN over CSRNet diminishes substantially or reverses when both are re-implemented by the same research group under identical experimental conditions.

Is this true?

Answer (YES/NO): YES